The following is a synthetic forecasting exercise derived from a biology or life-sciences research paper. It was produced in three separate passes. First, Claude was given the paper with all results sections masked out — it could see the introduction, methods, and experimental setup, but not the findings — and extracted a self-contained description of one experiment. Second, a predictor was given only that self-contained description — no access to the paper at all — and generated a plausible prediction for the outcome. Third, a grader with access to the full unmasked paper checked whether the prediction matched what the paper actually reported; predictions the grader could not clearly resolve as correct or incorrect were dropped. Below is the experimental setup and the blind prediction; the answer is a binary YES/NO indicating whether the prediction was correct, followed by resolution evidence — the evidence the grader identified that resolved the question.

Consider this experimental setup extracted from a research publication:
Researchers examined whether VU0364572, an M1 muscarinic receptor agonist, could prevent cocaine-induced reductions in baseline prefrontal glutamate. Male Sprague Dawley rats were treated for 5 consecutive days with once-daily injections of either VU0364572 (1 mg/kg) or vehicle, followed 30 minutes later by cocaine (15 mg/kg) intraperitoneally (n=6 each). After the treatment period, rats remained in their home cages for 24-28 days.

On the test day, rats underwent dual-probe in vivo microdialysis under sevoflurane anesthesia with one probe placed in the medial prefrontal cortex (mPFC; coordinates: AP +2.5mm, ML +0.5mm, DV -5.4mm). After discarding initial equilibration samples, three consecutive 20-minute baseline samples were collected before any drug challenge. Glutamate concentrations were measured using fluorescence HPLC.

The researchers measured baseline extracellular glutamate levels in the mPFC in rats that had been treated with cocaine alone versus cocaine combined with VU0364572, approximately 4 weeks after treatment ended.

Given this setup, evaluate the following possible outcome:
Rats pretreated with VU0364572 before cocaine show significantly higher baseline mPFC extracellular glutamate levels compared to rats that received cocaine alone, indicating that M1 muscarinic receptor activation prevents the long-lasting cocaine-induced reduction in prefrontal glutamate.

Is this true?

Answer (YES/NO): NO